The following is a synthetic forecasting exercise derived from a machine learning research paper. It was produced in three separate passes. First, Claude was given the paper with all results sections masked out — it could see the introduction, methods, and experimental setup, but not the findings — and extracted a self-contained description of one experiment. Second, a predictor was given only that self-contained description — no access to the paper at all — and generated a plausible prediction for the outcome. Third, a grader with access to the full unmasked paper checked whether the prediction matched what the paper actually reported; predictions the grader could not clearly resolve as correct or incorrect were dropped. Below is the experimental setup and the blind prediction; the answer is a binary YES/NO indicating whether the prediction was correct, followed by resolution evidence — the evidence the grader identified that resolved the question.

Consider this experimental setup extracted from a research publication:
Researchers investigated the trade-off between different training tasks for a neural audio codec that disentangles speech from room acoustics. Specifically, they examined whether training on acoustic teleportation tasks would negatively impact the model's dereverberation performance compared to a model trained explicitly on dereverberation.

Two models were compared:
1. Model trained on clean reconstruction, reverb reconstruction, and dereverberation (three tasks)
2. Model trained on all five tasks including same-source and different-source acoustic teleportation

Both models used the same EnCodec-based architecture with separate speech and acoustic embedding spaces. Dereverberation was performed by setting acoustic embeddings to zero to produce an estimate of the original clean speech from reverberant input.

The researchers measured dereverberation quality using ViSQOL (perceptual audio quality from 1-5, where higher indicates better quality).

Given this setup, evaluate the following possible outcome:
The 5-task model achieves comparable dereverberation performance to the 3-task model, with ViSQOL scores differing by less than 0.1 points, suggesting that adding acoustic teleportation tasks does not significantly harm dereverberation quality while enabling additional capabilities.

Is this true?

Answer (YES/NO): NO